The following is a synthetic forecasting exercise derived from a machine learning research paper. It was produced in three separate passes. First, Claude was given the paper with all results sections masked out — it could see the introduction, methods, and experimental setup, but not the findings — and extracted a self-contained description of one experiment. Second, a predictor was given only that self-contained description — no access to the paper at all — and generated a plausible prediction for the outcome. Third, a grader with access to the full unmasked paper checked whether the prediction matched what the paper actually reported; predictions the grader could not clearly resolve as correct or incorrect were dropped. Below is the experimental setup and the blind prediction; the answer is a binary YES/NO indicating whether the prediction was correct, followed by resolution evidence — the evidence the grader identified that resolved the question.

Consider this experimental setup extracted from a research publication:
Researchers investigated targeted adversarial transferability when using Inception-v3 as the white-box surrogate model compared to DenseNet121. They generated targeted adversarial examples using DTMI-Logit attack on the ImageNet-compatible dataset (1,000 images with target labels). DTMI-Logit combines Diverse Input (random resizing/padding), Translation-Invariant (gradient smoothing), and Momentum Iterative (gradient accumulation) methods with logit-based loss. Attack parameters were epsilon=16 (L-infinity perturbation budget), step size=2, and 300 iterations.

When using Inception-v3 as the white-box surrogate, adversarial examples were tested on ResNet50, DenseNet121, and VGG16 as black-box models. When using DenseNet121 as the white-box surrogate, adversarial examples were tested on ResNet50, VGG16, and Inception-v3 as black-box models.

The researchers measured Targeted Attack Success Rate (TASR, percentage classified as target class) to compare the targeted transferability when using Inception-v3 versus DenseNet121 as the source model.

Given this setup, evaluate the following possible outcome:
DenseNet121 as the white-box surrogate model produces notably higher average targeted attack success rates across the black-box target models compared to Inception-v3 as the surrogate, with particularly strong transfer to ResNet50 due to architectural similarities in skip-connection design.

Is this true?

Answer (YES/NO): YES